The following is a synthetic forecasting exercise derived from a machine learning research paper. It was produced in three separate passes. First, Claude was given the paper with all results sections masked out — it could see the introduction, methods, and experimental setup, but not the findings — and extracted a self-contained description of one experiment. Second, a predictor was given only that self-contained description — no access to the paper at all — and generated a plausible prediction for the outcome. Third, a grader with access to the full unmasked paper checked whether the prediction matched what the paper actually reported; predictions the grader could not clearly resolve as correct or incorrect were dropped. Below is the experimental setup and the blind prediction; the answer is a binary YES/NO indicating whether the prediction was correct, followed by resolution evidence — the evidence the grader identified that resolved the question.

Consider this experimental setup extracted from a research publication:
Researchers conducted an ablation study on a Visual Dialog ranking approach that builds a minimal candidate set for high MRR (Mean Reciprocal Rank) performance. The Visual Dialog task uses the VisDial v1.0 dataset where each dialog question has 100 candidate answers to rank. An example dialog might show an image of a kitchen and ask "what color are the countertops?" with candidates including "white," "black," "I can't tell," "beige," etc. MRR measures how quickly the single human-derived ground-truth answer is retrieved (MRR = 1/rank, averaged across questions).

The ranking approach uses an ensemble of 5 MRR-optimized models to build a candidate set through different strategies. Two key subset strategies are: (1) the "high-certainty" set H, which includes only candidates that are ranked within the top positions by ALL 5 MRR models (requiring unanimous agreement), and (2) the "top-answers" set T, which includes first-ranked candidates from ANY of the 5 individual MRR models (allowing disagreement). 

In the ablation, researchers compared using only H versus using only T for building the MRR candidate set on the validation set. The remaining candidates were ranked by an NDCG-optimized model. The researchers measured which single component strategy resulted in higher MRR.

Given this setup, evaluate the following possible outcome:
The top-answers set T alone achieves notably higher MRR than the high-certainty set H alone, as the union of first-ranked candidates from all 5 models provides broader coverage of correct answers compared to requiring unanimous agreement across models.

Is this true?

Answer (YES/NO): NO